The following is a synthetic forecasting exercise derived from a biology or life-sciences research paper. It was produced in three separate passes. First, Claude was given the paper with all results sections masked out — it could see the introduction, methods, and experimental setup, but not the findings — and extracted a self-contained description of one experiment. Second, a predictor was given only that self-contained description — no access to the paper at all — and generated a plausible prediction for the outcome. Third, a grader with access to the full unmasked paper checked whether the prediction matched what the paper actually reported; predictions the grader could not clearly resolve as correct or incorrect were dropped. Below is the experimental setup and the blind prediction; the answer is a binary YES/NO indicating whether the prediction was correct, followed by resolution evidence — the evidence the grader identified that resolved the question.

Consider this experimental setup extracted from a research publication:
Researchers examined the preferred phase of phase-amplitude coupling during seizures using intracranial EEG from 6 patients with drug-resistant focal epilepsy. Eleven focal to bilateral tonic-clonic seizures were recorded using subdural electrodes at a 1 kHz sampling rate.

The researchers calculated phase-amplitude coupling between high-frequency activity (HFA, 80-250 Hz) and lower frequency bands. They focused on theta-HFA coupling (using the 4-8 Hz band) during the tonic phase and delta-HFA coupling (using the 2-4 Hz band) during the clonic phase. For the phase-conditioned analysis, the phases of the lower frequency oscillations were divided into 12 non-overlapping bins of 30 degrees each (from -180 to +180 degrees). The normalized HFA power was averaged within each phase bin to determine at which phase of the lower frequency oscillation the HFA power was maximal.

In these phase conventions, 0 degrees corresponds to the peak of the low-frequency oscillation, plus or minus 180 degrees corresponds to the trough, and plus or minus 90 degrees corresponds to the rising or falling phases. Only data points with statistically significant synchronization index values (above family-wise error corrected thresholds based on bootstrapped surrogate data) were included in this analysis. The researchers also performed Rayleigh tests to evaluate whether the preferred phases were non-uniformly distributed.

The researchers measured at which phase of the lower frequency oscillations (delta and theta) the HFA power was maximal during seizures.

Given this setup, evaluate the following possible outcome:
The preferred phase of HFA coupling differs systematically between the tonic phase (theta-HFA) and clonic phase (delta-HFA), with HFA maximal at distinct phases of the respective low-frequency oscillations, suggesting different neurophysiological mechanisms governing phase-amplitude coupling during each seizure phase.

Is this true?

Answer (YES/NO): YES